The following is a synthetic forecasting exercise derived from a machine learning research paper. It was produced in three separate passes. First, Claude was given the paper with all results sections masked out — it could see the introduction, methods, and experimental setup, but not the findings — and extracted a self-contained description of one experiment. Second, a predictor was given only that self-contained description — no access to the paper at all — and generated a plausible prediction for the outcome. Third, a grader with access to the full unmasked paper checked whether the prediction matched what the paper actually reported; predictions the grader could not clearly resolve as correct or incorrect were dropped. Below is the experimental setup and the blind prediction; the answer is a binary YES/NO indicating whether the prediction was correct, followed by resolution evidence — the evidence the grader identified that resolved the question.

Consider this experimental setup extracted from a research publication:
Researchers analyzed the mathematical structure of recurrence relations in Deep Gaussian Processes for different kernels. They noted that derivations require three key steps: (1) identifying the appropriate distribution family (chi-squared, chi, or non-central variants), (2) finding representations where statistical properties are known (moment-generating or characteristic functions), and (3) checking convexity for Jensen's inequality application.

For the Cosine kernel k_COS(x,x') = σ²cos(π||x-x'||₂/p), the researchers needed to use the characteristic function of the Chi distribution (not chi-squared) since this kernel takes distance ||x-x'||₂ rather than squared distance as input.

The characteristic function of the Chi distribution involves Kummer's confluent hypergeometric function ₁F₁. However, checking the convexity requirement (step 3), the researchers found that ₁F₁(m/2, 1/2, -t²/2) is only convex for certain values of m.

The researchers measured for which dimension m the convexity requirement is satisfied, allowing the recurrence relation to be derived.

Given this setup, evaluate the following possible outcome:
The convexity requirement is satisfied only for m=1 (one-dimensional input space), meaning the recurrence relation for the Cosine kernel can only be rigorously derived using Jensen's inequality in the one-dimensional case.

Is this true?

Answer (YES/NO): YES